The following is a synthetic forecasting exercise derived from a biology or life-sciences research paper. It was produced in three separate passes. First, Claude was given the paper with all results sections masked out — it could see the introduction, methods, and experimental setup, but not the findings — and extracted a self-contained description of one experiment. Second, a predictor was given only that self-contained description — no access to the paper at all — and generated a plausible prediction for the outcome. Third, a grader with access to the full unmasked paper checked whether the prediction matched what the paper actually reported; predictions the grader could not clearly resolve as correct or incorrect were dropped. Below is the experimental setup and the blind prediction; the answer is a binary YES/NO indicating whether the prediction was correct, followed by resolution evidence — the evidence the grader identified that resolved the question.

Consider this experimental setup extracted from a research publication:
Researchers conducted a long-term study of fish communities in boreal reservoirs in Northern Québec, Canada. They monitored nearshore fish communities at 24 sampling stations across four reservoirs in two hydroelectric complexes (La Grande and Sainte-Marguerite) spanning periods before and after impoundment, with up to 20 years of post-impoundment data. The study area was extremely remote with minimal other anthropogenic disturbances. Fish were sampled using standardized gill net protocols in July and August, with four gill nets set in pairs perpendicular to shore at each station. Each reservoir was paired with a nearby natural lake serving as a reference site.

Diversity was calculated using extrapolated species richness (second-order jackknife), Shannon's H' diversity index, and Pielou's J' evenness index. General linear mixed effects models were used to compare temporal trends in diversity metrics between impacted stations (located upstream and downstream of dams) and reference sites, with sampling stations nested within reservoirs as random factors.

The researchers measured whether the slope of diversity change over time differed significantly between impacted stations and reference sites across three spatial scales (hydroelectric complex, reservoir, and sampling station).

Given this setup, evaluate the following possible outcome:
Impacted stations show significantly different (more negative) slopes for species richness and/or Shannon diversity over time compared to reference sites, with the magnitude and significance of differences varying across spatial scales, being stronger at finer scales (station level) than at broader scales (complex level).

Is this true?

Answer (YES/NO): NO